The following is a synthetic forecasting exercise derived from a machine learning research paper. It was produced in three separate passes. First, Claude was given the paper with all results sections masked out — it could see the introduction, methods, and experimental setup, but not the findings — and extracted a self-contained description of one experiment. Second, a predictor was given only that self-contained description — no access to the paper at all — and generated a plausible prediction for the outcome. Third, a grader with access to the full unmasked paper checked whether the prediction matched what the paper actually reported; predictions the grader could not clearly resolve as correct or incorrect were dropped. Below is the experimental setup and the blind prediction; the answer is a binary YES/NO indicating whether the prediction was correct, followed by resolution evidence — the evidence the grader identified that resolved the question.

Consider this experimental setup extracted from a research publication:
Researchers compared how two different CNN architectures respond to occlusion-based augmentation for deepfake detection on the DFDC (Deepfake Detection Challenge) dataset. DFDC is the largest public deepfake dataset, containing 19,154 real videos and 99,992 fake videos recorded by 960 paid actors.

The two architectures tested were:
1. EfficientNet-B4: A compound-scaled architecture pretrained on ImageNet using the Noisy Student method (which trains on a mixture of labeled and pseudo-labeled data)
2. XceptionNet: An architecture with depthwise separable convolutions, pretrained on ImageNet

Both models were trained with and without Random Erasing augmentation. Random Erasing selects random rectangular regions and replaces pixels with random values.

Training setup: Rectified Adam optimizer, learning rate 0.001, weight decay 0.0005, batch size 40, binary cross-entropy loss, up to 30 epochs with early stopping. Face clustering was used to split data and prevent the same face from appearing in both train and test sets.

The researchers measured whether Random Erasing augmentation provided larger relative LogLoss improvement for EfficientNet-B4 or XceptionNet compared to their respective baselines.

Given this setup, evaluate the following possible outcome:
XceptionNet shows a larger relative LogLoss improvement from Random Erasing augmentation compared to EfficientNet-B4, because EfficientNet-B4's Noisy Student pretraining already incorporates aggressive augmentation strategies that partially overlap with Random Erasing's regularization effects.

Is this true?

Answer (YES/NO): NO